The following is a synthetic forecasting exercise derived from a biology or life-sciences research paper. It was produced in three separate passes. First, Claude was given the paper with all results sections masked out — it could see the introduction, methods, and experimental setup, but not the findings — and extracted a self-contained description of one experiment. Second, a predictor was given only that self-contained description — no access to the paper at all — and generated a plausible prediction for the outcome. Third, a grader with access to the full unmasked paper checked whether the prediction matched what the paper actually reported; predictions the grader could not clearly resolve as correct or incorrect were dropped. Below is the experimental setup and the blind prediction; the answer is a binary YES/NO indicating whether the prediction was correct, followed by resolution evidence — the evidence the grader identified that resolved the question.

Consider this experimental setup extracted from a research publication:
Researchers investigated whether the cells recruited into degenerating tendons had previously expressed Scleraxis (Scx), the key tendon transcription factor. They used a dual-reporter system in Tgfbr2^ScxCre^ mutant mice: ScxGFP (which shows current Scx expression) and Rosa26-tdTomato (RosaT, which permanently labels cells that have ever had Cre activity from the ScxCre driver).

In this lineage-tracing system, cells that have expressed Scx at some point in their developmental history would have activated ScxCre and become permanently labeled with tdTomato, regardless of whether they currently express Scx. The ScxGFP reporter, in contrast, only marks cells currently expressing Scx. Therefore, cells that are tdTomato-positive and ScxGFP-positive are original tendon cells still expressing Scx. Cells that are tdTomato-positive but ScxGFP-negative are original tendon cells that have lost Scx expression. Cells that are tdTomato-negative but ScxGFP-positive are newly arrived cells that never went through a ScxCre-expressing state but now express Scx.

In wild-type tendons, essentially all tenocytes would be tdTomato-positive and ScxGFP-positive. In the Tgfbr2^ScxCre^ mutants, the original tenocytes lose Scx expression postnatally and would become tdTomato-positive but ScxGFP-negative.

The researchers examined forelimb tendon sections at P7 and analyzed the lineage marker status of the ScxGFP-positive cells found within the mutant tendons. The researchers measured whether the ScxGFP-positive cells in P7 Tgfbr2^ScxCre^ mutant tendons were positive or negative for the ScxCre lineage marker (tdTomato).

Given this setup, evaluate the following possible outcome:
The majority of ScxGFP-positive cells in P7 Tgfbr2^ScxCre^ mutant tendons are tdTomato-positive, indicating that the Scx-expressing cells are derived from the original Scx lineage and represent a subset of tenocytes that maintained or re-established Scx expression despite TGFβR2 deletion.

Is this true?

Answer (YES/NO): NO